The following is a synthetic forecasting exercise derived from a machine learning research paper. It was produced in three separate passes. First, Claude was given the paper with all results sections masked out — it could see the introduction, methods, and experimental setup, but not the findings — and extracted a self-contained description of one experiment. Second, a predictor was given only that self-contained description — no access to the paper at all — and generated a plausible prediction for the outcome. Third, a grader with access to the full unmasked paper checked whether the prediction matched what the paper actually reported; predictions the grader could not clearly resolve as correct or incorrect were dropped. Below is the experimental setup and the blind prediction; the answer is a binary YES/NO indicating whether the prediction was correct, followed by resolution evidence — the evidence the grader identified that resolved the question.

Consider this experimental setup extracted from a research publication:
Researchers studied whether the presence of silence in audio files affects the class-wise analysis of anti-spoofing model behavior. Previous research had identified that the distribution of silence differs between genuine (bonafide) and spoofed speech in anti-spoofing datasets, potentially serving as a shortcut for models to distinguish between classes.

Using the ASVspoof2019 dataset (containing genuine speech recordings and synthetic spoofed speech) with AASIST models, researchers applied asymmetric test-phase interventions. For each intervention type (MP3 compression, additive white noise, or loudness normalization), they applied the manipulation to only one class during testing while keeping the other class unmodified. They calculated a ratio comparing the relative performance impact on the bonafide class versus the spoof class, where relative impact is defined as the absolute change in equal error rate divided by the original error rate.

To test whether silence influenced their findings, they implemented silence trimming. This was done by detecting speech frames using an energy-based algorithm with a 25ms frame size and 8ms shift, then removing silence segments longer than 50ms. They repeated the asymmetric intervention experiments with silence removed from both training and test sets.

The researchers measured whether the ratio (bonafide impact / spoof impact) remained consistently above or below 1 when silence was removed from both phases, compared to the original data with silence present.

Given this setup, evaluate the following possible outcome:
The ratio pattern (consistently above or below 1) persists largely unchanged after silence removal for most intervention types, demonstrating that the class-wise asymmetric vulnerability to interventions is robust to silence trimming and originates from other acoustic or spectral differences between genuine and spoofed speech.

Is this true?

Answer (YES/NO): YES